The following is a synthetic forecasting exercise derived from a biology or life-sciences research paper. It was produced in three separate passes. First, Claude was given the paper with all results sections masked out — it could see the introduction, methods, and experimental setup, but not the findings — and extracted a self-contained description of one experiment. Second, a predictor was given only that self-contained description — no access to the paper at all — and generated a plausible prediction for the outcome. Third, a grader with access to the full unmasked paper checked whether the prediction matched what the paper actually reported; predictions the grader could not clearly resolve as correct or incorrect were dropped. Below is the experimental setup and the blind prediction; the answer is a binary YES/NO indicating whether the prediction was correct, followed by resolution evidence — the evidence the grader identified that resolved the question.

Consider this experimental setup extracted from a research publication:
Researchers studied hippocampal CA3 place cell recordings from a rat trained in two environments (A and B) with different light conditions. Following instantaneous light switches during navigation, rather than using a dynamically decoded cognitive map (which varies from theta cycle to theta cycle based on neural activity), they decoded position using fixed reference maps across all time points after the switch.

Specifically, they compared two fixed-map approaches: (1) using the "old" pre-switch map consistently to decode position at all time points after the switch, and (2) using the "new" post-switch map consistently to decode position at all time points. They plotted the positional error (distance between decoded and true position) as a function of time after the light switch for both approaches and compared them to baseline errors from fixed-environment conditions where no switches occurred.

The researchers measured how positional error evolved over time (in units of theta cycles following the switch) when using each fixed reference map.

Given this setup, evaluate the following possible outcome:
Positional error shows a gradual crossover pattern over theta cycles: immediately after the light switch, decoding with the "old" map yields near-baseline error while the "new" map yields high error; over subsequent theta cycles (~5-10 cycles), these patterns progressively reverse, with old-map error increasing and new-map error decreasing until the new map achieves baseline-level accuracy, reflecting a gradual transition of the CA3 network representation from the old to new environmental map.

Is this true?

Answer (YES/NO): NO